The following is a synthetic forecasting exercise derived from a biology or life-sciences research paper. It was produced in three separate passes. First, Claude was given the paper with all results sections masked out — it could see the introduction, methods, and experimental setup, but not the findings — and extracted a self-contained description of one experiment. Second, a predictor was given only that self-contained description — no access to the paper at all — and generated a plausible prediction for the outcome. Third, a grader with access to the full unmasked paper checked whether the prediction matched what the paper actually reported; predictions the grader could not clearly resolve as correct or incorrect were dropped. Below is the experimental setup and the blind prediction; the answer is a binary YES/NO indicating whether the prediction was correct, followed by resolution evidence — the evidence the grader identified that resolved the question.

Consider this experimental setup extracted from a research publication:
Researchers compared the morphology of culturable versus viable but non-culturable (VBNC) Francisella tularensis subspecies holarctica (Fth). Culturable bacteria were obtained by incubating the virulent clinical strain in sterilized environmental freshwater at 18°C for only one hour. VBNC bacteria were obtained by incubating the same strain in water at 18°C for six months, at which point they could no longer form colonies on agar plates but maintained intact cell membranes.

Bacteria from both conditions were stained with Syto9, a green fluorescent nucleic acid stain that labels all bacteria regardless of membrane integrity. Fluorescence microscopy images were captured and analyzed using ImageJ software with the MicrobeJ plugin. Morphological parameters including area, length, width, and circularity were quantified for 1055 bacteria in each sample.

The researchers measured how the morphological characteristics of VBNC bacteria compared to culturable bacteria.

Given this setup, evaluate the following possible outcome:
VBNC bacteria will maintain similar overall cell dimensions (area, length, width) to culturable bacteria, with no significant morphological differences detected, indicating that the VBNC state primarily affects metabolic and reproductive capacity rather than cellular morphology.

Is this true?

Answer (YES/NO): NO